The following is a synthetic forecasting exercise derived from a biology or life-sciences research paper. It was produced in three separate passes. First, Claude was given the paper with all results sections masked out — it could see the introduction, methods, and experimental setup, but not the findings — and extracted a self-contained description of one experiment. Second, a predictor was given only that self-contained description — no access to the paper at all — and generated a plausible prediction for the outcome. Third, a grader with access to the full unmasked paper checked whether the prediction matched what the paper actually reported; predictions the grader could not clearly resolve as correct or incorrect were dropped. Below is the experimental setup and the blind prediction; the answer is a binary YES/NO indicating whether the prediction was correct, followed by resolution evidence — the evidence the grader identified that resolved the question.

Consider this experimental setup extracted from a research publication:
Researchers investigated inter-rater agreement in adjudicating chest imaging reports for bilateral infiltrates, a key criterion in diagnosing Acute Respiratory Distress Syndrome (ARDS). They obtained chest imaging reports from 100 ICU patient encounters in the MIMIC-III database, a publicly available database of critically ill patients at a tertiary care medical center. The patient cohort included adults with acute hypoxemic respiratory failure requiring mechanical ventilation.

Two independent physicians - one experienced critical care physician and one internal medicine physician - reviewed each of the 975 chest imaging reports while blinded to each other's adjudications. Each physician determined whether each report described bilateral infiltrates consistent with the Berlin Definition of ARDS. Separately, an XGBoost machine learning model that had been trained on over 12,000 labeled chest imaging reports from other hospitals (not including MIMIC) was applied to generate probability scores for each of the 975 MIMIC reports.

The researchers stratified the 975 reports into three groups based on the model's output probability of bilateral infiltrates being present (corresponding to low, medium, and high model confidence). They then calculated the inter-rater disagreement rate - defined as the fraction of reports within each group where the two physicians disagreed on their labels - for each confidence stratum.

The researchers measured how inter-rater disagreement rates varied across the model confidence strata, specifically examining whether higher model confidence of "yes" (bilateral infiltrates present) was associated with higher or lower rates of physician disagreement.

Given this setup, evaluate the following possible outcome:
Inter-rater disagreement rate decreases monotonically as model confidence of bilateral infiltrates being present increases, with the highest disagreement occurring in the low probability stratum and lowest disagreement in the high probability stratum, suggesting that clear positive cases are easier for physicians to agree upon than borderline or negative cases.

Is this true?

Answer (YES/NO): NO